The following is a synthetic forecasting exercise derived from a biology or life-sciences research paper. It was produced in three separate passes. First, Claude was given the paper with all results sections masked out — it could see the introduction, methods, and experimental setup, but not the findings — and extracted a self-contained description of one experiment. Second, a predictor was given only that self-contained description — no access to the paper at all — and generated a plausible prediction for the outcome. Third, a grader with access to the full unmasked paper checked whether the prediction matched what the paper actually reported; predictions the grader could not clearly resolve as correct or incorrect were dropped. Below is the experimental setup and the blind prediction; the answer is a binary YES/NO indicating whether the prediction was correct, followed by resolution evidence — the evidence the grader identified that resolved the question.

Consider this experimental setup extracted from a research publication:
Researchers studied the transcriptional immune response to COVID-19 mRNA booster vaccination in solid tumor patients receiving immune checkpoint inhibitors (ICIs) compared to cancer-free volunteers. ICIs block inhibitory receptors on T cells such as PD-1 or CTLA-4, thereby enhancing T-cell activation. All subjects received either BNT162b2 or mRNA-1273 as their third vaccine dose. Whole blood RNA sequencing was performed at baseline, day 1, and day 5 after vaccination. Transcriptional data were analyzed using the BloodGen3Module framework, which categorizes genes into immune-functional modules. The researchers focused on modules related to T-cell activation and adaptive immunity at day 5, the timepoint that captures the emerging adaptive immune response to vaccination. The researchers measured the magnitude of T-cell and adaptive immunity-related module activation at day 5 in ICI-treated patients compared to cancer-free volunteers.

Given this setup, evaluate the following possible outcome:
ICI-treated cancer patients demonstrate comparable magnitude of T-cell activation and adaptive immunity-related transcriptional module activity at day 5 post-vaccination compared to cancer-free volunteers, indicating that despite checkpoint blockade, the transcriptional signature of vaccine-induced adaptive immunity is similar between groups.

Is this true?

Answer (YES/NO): NO